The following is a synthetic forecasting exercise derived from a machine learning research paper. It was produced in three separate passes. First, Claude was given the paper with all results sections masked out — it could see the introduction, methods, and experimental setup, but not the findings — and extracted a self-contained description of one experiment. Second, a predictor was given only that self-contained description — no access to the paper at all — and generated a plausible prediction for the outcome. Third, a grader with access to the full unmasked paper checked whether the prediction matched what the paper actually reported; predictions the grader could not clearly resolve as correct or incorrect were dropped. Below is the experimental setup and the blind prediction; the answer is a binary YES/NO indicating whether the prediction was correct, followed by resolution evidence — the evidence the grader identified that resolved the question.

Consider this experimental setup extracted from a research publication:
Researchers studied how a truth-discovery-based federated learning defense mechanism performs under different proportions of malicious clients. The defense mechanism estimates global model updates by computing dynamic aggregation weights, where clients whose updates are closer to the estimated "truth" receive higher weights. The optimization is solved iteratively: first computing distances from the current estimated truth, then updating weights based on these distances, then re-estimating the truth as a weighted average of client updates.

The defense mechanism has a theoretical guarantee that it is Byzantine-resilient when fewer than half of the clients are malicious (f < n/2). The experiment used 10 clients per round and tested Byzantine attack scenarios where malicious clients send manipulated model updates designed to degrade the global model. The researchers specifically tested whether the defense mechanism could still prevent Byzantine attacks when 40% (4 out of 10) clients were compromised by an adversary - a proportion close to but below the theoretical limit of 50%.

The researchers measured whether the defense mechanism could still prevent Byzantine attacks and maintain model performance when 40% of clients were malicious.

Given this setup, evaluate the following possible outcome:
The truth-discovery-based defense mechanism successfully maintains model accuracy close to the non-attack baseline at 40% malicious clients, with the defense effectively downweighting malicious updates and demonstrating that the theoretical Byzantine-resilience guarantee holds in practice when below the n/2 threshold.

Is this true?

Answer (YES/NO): NO